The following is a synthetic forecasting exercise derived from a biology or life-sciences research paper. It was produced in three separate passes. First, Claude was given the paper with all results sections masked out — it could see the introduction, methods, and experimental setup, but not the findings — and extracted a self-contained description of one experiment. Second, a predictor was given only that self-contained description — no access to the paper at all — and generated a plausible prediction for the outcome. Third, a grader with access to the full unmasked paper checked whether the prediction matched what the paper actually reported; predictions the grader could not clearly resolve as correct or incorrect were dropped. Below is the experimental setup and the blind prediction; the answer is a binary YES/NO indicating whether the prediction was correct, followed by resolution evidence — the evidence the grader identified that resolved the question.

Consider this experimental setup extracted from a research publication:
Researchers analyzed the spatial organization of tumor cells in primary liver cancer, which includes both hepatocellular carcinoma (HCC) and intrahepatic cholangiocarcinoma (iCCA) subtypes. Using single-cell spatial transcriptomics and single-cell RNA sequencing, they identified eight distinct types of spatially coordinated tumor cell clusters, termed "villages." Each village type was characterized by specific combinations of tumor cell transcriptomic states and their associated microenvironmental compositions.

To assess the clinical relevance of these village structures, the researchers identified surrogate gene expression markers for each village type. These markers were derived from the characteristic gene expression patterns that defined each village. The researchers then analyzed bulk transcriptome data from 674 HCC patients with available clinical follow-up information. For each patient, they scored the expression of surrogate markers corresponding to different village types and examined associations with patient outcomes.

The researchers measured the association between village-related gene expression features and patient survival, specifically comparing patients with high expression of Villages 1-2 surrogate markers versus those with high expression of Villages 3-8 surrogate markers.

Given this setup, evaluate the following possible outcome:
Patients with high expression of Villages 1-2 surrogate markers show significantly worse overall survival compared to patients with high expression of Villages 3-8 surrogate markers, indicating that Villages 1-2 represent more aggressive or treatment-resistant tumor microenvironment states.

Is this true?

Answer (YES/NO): NO